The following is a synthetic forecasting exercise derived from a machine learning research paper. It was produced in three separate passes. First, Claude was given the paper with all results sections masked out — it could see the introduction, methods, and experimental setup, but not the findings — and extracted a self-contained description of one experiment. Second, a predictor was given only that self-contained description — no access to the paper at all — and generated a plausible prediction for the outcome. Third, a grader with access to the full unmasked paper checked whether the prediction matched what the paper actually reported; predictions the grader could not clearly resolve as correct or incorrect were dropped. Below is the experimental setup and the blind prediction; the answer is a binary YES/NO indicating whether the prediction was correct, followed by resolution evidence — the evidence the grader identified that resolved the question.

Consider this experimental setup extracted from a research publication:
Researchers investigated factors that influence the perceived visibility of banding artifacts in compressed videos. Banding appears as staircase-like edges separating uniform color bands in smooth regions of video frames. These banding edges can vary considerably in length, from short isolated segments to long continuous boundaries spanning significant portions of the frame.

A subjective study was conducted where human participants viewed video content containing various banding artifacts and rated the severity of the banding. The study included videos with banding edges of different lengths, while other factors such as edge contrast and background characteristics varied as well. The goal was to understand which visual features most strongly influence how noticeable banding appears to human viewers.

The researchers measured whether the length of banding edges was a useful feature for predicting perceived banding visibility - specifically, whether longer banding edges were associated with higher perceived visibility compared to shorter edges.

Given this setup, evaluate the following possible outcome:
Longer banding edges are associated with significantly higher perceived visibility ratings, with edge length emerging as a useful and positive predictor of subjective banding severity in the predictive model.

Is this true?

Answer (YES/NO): YES